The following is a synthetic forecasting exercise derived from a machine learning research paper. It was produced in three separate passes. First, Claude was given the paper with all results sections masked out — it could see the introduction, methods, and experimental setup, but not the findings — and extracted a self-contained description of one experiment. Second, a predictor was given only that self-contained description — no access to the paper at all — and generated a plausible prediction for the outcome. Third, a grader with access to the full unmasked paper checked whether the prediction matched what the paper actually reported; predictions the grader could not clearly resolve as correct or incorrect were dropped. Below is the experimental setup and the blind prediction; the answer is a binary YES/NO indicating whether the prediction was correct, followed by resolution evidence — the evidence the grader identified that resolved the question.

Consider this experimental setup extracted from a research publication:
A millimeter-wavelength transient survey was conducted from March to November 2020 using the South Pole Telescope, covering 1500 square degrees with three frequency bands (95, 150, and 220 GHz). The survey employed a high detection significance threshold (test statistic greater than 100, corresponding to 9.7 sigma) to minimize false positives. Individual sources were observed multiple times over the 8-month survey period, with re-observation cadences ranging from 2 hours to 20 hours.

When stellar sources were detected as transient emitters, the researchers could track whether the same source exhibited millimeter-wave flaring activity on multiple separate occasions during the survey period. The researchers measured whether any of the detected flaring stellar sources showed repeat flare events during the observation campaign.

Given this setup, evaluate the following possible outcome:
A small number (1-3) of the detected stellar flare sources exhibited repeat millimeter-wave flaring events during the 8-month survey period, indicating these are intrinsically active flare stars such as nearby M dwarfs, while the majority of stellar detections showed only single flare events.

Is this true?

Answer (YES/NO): NO